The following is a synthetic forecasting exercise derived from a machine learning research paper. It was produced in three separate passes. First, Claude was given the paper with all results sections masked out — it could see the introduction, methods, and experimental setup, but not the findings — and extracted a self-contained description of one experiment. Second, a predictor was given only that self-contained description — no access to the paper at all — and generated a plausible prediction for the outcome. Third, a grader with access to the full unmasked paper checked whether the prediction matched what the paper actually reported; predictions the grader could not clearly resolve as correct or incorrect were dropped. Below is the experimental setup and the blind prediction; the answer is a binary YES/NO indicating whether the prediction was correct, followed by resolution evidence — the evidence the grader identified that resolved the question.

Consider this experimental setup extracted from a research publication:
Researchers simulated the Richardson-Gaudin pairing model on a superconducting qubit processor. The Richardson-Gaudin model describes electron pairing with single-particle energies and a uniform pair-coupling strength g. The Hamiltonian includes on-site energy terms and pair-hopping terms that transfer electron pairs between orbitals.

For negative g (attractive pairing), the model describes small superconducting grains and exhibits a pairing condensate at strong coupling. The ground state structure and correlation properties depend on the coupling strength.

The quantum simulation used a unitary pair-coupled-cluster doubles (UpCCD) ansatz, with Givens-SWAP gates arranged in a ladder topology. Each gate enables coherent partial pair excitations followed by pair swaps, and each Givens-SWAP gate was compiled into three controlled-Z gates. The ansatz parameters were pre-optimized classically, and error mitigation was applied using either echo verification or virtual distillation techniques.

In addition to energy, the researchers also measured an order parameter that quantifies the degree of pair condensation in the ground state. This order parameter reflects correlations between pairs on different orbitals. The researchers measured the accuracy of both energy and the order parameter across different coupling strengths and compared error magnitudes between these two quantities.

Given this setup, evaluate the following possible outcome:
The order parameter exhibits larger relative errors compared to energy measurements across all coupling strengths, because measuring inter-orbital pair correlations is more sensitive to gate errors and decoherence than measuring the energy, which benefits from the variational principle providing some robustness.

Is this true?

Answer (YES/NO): NO